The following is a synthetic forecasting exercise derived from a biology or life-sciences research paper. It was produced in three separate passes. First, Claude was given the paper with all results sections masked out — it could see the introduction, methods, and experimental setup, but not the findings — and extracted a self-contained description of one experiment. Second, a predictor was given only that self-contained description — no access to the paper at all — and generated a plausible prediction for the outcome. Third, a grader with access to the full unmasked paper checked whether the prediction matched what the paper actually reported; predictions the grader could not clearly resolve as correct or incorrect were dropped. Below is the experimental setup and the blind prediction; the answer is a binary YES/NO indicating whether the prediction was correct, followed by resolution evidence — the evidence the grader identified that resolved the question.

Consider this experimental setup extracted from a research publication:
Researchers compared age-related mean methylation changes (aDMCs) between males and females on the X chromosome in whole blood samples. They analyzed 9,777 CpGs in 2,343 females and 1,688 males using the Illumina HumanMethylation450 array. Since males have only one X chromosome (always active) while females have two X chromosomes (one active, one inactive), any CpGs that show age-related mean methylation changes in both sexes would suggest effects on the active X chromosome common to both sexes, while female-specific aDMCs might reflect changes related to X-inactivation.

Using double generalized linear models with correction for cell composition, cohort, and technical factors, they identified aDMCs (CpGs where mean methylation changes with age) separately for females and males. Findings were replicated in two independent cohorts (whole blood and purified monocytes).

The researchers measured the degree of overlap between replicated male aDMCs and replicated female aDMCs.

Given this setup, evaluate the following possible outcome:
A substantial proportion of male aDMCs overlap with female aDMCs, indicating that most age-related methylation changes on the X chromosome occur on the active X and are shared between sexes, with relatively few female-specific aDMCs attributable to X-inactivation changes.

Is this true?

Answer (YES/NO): NO